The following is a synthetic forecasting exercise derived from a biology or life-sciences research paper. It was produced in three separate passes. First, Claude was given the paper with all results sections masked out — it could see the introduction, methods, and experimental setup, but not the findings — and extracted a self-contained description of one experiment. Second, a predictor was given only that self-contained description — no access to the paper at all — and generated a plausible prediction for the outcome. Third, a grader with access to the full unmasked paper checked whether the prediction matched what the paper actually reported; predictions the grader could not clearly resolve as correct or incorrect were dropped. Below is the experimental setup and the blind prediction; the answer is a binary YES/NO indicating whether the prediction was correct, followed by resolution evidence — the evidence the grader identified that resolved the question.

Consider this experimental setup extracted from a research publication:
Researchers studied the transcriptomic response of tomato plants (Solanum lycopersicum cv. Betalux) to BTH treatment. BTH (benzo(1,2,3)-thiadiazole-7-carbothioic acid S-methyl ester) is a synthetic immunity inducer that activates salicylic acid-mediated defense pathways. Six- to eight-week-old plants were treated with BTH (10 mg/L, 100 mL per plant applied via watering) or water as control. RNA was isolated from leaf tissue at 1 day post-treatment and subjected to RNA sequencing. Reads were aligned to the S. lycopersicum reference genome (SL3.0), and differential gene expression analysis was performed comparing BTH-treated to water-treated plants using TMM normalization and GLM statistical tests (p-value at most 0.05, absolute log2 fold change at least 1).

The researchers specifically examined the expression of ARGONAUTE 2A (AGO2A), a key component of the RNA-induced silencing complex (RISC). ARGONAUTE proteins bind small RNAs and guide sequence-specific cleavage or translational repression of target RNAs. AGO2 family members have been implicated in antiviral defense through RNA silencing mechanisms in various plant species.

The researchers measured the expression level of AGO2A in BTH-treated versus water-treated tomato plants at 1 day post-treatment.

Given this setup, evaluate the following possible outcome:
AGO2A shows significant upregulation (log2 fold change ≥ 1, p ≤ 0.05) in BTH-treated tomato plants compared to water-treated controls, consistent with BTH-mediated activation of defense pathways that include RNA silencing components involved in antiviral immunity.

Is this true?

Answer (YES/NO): YES